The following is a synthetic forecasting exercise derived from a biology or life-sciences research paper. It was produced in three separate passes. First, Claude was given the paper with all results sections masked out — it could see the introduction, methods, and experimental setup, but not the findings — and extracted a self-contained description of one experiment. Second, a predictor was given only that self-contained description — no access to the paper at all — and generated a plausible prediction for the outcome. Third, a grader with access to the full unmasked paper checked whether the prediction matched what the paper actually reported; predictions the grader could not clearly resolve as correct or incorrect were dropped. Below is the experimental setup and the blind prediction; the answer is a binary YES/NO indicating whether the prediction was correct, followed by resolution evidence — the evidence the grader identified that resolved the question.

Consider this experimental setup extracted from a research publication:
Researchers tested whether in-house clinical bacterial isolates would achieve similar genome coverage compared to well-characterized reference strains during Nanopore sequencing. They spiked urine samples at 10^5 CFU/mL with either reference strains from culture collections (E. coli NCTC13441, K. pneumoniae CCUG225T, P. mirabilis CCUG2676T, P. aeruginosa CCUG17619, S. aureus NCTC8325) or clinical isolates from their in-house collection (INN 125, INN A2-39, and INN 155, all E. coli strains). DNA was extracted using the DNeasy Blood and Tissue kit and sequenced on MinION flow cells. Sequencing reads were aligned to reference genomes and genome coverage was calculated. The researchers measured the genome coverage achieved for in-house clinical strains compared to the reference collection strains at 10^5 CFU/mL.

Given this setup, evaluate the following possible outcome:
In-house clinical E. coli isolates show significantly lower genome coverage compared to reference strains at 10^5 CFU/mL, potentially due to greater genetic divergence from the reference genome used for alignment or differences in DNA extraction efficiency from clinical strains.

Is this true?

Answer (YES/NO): YES